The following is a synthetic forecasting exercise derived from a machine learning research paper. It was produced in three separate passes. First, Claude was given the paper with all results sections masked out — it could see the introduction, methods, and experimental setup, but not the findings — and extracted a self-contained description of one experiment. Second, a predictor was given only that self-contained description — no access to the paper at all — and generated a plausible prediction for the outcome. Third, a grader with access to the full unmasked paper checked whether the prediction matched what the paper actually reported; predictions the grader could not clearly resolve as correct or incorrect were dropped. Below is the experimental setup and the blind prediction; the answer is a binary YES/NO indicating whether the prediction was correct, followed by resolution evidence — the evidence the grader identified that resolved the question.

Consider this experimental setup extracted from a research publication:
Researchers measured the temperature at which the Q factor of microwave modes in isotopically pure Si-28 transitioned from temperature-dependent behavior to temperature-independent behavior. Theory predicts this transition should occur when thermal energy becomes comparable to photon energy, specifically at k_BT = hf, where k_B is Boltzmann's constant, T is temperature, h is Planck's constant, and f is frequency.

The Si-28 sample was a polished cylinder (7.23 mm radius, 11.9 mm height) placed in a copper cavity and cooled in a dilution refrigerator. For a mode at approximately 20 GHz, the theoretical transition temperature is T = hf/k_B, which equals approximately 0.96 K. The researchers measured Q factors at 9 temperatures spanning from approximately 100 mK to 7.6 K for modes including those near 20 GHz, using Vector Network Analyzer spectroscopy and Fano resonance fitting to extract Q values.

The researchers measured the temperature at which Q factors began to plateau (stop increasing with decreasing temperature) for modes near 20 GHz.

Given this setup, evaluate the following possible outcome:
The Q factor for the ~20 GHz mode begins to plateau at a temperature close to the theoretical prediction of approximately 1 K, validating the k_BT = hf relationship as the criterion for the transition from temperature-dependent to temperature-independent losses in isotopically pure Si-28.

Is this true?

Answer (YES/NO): YES